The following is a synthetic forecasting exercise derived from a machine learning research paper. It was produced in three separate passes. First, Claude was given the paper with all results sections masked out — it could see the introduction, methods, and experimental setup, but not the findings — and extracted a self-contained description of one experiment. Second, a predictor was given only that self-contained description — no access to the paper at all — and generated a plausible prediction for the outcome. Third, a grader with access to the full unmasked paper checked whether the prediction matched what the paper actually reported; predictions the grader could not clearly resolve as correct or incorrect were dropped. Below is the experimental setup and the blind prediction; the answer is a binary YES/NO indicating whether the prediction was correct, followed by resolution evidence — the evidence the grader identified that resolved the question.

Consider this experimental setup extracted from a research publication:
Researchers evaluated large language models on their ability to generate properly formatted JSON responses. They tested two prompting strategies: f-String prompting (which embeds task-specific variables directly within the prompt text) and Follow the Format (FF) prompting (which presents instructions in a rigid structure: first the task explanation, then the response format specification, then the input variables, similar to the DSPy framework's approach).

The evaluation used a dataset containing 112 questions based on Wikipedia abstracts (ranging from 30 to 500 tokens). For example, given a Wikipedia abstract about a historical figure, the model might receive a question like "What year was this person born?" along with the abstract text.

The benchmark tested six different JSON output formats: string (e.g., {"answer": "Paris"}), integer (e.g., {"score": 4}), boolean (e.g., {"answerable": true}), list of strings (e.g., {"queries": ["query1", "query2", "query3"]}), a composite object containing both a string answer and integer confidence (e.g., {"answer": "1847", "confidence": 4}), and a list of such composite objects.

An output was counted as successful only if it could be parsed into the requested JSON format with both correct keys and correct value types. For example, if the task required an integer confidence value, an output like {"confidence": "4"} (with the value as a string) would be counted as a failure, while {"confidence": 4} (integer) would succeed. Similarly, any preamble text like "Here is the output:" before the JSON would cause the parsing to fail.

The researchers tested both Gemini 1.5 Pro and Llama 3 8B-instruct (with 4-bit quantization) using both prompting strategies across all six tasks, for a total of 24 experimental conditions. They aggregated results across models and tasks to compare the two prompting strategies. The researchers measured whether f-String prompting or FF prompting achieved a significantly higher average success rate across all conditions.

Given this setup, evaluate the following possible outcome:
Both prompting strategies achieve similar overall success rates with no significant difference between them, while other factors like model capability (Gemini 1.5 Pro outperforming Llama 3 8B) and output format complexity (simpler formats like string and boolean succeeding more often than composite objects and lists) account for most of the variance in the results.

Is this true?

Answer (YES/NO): YES